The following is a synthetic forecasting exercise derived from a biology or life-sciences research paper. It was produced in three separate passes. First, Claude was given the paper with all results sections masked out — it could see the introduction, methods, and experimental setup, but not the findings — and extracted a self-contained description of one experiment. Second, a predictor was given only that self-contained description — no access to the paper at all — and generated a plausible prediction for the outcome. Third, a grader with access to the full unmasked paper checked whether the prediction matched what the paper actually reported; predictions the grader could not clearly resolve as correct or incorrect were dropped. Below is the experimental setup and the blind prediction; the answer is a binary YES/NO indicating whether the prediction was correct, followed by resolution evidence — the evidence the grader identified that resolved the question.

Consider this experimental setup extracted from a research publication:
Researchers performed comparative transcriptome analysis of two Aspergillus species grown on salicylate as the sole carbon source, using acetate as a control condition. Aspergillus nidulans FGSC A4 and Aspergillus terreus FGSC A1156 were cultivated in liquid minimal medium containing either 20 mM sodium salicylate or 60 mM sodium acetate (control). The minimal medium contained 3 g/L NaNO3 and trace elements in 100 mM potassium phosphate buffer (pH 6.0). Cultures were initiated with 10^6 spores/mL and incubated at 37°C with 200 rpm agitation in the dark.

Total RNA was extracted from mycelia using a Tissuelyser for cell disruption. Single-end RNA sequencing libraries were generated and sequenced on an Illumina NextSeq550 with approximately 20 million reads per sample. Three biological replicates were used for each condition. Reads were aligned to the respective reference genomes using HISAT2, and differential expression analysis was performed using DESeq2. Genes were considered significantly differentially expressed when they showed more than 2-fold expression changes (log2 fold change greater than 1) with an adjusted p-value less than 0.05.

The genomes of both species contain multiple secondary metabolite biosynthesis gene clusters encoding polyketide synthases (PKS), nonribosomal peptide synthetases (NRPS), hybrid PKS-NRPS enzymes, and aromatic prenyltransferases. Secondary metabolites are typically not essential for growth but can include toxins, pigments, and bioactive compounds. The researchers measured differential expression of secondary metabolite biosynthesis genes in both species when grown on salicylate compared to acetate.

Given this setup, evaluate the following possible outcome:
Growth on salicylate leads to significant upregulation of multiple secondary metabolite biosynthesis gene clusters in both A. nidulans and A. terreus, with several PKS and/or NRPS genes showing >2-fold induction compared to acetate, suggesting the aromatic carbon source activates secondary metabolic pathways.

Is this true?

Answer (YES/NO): YES